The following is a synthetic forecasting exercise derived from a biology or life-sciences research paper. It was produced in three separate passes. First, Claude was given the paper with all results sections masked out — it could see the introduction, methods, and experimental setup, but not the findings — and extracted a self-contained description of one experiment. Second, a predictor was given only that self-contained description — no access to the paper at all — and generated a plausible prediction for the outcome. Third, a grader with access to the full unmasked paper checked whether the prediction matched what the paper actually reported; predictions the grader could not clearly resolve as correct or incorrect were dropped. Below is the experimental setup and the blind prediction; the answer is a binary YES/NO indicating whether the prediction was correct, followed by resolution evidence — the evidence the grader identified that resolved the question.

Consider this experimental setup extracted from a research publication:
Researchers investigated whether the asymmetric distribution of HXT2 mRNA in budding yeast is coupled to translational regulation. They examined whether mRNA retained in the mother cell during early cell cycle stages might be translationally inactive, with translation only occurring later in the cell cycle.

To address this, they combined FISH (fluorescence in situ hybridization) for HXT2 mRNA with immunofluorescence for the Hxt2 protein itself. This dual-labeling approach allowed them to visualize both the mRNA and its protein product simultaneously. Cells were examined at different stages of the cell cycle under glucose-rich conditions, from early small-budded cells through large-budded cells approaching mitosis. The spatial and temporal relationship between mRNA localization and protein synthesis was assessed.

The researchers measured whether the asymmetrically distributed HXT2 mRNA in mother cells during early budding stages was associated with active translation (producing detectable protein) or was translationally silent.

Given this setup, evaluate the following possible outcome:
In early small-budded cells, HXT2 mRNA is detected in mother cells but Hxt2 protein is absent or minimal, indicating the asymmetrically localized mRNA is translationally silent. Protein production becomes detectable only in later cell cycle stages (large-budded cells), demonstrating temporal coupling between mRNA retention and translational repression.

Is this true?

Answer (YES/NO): NO